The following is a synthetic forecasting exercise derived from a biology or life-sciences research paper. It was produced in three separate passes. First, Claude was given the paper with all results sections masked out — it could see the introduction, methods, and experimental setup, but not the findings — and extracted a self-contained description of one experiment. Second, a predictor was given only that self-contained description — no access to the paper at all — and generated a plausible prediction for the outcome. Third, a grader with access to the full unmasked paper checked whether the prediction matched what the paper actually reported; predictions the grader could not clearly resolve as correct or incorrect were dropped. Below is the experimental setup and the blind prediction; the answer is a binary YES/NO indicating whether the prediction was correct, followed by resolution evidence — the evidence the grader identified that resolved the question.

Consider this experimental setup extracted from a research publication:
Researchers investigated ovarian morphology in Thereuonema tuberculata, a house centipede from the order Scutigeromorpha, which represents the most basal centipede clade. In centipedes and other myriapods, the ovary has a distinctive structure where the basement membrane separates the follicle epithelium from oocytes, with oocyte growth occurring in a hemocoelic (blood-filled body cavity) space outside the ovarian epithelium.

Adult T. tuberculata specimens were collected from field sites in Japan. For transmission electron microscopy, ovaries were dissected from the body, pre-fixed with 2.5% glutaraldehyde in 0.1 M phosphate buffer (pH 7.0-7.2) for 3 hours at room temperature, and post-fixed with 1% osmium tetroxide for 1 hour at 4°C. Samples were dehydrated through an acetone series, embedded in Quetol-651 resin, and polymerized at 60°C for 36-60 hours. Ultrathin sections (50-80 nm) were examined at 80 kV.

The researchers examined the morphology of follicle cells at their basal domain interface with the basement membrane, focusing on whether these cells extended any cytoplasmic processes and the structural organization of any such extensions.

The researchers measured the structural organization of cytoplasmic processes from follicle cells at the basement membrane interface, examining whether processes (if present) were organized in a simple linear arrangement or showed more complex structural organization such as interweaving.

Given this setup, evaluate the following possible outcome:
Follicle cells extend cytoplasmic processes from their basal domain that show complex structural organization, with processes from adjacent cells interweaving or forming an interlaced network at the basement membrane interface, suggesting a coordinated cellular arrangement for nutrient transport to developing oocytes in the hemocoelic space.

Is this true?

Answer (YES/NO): YES